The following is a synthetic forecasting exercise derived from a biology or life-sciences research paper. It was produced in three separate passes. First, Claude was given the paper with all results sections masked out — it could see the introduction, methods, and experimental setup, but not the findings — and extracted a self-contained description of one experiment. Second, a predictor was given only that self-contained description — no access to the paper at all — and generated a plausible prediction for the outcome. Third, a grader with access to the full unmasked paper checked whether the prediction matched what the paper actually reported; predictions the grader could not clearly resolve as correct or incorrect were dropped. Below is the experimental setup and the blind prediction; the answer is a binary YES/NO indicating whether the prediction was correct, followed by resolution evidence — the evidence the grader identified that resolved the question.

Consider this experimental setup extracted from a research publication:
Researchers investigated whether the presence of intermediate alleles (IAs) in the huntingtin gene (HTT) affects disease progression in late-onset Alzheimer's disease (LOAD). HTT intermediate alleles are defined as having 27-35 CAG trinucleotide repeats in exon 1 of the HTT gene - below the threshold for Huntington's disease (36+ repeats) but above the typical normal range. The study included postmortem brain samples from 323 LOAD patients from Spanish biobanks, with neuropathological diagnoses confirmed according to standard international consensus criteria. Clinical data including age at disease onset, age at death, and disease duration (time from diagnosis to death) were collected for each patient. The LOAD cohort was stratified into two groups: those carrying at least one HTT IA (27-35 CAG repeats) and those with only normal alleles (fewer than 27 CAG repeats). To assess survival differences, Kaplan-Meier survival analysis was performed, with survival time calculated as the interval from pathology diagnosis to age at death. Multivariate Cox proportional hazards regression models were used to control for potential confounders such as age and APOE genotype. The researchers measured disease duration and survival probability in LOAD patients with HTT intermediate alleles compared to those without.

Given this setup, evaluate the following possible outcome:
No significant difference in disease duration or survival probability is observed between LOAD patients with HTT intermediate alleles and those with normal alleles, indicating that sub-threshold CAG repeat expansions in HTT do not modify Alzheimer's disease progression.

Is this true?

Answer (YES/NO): NO